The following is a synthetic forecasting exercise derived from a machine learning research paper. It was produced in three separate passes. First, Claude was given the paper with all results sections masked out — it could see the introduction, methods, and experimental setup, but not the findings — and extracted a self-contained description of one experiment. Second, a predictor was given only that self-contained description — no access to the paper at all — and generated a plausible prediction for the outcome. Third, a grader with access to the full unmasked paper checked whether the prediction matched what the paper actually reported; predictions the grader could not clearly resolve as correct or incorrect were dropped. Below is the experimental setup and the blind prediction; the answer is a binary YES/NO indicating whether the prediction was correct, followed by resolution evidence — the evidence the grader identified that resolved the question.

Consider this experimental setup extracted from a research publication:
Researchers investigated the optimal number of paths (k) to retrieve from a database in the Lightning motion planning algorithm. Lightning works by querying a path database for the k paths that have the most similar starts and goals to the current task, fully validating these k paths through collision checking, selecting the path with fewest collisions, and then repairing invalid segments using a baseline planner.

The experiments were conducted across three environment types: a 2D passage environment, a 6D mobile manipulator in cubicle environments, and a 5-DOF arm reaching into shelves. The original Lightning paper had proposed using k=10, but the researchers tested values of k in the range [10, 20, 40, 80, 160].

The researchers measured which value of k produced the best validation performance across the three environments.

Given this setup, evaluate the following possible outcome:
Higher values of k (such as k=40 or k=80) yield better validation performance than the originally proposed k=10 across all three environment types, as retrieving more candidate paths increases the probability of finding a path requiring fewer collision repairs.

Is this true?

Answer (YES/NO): YES